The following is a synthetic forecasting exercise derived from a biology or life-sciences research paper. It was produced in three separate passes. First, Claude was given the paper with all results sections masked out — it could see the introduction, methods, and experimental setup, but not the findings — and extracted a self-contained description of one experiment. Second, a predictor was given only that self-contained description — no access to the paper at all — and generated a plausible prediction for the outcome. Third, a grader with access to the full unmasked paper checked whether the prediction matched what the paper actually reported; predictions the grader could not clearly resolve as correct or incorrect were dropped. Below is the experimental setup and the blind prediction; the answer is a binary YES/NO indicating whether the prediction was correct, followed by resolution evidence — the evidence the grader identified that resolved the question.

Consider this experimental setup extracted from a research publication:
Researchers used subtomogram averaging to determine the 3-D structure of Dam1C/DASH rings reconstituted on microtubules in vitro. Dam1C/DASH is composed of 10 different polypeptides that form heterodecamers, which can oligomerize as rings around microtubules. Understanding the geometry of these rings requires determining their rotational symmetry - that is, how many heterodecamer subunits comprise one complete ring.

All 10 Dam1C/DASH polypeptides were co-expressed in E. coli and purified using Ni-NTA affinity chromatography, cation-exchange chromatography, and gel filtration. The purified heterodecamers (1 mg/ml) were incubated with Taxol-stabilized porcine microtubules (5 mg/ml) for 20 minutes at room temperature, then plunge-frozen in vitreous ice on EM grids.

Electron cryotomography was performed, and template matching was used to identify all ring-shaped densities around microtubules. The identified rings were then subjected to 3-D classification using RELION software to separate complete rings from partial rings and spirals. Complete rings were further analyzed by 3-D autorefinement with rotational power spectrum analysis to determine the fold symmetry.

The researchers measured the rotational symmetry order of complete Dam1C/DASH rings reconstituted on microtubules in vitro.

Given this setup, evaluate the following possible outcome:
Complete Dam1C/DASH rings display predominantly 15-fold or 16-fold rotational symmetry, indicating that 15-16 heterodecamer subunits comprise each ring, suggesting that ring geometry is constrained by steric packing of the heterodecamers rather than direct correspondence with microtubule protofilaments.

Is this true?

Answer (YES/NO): NO